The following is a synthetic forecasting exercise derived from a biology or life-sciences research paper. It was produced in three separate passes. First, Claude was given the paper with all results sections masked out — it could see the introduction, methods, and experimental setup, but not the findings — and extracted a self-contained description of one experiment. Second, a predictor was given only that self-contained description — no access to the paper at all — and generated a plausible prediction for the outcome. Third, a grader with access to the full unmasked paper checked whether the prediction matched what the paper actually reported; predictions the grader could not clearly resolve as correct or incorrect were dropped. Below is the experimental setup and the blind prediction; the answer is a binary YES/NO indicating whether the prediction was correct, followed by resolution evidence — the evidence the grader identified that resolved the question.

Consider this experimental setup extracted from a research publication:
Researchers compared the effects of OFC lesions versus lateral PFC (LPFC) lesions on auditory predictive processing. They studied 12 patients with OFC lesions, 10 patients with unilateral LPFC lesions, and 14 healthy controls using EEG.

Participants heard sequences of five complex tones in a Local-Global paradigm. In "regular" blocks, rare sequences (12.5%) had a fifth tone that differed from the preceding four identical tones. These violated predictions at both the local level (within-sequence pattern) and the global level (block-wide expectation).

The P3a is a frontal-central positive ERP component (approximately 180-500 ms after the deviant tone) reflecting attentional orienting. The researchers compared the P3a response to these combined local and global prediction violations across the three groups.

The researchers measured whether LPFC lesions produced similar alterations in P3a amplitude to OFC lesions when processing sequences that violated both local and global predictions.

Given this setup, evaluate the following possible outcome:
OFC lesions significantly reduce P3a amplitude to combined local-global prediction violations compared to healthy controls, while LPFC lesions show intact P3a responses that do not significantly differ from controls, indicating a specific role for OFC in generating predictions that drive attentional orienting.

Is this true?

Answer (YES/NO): YES